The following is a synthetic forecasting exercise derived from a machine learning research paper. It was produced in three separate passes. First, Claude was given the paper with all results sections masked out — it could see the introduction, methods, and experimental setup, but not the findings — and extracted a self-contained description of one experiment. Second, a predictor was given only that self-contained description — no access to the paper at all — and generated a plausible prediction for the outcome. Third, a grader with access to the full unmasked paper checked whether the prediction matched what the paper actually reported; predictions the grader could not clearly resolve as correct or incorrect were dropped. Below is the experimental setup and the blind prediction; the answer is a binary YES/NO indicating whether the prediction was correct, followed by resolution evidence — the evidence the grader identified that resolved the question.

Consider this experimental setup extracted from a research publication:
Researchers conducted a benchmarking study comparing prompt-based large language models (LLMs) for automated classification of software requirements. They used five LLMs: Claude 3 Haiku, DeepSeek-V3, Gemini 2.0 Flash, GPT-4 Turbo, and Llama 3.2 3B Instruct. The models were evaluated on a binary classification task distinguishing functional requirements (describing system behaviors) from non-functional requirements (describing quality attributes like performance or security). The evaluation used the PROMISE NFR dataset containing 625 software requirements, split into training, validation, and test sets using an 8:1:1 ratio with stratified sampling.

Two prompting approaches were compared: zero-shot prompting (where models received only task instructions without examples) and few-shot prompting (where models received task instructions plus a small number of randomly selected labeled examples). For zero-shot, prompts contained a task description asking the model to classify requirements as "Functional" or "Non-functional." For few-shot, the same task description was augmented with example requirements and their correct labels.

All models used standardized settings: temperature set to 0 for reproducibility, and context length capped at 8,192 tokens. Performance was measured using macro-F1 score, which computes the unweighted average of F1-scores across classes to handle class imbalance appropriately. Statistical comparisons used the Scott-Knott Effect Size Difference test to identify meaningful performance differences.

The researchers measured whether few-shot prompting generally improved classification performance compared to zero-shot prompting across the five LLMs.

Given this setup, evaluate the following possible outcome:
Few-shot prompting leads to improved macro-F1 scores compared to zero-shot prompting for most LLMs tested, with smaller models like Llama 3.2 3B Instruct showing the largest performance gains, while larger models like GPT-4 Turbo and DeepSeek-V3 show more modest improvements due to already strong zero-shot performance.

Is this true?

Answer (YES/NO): NO